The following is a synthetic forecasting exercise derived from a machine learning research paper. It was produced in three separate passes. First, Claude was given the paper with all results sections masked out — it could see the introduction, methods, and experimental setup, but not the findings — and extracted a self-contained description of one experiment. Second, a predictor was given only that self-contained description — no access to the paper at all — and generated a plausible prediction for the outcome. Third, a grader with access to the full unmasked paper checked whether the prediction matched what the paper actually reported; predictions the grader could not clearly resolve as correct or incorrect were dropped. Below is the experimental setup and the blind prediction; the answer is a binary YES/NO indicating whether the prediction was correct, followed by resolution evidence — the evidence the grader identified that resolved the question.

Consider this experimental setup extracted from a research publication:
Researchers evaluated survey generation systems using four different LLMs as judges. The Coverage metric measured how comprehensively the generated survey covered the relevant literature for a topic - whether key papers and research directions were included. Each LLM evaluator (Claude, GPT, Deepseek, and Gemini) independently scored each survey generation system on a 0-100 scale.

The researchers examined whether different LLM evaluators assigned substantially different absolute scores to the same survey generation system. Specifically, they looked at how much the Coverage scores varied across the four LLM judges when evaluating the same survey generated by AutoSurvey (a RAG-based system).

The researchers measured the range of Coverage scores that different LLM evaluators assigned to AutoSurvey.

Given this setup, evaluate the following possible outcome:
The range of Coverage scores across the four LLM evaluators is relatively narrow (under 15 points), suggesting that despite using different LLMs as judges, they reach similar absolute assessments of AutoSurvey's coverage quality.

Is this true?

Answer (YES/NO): NO